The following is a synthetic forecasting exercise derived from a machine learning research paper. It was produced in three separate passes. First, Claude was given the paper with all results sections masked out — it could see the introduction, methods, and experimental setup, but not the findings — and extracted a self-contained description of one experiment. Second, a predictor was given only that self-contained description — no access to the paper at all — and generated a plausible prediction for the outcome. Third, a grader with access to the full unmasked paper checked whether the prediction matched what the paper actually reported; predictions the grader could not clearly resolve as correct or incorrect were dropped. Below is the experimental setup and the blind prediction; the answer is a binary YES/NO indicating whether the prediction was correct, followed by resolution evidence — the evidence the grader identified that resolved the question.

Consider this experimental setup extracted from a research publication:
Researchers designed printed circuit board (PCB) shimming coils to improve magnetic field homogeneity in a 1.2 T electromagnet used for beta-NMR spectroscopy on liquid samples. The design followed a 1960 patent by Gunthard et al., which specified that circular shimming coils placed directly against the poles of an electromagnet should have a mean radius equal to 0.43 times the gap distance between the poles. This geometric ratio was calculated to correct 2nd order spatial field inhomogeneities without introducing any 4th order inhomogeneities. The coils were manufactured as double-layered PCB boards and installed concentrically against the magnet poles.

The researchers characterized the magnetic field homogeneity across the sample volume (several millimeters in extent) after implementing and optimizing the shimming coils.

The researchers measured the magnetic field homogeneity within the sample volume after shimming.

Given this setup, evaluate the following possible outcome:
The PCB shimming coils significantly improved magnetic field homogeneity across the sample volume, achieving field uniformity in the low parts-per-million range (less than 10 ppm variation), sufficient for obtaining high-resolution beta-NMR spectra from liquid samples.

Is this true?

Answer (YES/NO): YES